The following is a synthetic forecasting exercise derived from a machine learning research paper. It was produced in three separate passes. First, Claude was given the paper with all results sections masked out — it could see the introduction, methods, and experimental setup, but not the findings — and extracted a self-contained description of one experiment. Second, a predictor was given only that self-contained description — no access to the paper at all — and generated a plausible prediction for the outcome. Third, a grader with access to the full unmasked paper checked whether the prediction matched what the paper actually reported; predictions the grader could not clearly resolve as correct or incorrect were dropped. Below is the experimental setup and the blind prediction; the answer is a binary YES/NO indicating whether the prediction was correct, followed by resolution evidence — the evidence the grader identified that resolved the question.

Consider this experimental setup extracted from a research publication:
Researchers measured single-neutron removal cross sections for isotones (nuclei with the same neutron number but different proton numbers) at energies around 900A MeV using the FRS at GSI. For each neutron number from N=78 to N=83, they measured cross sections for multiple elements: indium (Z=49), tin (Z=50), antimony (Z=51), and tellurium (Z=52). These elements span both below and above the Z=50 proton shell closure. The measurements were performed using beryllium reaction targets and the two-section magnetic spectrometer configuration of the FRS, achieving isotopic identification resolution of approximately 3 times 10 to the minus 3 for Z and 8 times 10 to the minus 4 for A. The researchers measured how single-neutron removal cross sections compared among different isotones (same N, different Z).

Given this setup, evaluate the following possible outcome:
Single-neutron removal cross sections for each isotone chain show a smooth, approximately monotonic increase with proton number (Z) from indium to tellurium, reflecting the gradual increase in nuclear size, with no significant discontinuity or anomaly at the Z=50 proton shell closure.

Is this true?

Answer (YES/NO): NO